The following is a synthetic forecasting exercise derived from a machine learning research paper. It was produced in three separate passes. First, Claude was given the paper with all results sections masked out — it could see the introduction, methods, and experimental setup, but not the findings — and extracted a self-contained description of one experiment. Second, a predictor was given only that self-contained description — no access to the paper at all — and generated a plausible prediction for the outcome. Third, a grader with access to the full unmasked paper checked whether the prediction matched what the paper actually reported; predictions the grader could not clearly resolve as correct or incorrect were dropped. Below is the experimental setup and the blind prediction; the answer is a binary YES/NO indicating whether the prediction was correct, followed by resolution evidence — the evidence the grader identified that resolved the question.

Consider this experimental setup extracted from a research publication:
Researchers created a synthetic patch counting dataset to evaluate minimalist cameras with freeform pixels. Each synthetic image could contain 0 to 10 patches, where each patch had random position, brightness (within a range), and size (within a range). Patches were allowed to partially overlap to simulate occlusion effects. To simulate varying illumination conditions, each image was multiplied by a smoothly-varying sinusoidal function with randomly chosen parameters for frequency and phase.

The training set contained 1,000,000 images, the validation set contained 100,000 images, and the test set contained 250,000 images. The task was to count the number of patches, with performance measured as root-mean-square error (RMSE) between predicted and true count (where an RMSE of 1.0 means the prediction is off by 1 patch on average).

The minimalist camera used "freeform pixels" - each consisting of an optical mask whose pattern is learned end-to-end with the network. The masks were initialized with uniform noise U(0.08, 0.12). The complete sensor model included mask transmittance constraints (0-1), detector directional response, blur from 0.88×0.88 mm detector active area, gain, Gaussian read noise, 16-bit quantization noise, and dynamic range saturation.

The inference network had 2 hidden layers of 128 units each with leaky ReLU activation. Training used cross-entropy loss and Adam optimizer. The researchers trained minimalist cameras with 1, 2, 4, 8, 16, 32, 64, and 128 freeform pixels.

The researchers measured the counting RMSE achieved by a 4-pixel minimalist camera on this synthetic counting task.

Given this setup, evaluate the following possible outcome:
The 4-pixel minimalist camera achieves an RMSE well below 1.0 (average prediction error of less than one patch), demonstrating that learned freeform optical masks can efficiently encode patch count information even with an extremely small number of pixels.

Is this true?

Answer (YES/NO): YES